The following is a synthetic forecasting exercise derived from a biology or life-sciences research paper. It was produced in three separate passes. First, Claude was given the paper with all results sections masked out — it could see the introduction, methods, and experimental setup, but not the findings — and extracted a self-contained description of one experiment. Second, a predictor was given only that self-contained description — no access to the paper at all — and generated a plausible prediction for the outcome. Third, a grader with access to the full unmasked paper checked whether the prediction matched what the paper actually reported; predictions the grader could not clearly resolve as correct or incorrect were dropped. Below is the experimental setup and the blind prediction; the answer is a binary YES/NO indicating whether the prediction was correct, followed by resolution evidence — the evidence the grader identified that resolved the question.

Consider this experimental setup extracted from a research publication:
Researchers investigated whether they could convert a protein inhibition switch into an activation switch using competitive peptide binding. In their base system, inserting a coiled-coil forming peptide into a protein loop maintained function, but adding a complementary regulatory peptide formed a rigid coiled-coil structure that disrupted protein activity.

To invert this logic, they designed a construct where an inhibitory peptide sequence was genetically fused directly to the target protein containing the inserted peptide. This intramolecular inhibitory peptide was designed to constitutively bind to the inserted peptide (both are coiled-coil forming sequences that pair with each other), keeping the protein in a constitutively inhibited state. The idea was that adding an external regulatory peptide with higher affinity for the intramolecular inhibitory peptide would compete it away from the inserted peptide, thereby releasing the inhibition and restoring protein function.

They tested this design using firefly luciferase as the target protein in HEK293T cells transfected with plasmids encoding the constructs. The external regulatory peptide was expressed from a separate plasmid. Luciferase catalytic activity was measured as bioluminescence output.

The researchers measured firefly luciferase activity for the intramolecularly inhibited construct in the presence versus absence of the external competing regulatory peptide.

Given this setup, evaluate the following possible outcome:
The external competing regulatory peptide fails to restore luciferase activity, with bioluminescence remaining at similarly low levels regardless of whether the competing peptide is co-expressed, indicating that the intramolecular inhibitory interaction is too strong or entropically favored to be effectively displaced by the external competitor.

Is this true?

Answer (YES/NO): NO